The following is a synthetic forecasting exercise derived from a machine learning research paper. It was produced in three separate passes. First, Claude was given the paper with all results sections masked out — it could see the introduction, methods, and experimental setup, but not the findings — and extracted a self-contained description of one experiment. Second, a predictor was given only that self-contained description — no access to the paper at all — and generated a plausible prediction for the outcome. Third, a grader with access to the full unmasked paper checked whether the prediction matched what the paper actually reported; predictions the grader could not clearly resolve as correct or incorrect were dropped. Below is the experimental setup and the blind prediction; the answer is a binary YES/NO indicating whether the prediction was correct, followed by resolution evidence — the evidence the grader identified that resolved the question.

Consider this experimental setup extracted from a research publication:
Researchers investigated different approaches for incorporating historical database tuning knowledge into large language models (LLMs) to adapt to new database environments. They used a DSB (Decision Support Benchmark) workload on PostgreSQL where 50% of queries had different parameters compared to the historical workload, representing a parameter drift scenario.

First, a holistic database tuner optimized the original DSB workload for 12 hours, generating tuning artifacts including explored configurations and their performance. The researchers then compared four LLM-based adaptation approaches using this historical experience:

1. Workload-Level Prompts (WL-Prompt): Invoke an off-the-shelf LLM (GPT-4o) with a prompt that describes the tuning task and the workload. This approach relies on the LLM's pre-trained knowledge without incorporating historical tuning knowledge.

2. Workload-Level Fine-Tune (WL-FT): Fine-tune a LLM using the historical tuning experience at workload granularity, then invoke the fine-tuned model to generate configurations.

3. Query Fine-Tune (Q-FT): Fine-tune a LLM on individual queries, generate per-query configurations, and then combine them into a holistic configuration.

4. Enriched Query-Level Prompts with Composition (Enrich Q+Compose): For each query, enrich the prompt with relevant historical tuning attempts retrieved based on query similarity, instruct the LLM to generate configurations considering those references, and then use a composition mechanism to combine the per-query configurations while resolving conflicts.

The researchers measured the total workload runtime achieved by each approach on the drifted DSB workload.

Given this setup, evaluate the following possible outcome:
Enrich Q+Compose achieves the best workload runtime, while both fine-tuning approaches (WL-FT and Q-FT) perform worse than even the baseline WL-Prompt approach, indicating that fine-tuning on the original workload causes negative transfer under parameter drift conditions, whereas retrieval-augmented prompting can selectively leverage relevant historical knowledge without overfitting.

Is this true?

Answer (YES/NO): NO